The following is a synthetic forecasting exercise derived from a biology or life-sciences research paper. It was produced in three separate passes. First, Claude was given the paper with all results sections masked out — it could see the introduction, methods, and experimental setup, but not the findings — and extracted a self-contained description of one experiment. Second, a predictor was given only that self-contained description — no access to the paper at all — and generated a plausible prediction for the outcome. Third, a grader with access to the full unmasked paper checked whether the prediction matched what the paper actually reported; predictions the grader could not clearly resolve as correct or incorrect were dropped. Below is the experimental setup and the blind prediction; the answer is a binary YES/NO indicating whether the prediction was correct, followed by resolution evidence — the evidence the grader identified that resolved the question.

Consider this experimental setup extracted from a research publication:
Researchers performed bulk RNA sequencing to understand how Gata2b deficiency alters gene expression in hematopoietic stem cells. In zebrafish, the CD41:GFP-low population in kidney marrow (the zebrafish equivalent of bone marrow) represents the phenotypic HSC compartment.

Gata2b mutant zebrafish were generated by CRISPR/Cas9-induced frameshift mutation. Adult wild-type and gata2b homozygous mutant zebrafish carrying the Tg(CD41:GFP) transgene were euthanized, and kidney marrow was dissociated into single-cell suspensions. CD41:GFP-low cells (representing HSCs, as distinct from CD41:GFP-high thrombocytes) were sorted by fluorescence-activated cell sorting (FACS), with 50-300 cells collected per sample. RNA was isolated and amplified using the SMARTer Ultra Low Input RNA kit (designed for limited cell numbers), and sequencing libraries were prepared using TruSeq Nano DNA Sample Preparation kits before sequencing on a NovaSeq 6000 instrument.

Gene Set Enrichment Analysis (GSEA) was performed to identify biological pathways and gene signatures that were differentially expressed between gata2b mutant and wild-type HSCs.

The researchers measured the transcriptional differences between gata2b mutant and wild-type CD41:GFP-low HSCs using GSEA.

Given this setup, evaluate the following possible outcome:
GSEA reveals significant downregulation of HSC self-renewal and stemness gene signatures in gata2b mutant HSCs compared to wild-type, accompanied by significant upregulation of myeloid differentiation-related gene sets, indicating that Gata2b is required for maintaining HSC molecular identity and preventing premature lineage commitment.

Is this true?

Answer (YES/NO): NO